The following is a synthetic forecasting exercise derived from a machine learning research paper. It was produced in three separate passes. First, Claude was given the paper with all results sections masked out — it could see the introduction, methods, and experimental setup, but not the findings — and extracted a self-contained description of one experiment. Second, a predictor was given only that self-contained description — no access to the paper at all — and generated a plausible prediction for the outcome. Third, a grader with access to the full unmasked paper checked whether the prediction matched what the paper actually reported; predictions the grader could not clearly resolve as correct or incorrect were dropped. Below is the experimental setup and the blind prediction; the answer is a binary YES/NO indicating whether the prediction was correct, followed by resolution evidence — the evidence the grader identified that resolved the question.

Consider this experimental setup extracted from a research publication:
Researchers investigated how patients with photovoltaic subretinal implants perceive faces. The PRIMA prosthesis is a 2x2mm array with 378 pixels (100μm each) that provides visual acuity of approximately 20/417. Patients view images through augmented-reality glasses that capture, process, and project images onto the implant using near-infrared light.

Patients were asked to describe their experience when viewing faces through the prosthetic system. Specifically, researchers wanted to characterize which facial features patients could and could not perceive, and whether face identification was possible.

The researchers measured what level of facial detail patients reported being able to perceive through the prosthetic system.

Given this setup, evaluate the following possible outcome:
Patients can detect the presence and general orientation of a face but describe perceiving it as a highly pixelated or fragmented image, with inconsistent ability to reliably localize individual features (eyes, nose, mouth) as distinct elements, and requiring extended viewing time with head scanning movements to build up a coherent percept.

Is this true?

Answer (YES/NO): NO